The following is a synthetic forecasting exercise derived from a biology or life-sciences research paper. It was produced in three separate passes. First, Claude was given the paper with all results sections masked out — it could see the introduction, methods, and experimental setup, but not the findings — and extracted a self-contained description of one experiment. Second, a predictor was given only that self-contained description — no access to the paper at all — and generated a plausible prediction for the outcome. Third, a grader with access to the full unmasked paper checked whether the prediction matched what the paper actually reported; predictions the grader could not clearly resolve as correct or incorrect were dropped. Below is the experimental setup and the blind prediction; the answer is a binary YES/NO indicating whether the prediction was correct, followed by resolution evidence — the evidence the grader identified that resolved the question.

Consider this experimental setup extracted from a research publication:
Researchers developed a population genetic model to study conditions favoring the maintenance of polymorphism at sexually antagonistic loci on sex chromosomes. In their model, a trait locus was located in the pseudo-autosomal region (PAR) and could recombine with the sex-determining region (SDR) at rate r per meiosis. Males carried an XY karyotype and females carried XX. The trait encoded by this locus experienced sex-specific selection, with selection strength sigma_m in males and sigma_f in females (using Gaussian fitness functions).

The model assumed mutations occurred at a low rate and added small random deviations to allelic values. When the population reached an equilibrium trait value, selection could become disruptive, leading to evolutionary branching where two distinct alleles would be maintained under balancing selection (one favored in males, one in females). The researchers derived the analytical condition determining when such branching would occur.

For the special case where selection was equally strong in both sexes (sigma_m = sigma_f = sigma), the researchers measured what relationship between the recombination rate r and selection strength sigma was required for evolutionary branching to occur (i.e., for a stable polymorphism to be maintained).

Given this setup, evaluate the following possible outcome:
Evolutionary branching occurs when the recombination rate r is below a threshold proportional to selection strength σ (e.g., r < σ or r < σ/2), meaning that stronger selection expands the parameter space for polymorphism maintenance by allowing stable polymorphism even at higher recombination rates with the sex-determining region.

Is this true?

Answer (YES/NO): YES